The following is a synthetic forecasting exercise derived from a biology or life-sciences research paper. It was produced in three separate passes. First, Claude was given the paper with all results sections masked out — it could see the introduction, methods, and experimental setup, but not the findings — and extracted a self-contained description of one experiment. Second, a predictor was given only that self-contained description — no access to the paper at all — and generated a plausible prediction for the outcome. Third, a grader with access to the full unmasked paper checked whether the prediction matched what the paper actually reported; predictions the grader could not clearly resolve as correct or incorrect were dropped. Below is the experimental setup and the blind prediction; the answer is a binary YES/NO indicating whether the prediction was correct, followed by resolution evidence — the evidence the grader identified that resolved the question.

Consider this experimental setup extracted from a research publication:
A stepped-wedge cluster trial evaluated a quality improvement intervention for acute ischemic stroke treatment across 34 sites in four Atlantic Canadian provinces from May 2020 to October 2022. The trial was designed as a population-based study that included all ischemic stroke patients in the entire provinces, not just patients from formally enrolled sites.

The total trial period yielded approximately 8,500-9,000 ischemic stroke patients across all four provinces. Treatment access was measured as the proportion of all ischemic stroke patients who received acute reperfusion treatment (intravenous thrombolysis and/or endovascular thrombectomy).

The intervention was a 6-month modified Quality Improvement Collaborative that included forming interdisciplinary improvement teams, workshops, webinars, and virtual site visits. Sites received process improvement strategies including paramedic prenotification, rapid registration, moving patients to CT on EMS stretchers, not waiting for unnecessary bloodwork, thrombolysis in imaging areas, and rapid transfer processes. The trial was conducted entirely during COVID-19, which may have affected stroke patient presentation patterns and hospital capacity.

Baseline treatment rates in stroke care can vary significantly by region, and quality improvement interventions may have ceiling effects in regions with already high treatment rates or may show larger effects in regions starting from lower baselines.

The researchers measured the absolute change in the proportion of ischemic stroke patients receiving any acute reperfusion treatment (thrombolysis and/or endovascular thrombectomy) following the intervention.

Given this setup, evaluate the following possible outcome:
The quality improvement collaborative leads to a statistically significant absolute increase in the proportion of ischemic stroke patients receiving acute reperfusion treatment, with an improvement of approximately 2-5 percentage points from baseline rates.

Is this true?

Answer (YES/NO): NO